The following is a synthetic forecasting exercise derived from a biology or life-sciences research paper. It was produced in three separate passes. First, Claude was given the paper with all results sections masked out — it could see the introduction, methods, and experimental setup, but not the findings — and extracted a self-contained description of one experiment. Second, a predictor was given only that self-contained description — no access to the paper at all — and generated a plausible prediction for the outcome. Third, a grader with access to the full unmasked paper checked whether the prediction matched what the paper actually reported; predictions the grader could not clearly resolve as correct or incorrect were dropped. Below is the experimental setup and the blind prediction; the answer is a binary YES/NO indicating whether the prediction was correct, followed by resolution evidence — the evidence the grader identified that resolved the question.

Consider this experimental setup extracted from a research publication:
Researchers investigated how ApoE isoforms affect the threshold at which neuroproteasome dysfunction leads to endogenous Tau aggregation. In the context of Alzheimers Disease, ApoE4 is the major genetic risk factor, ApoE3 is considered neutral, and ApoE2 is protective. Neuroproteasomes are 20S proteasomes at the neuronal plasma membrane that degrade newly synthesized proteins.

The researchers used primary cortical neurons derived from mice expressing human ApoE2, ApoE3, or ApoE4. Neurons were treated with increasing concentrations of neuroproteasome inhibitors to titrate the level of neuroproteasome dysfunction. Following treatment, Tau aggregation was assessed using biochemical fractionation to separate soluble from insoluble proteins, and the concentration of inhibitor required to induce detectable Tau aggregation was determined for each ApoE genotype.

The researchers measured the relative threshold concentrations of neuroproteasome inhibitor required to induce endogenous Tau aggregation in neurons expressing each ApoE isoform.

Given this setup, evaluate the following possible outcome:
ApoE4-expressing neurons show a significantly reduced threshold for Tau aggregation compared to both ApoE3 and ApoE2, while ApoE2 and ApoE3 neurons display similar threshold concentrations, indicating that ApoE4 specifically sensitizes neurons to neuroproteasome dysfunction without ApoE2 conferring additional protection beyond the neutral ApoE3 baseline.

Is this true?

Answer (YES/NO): NO